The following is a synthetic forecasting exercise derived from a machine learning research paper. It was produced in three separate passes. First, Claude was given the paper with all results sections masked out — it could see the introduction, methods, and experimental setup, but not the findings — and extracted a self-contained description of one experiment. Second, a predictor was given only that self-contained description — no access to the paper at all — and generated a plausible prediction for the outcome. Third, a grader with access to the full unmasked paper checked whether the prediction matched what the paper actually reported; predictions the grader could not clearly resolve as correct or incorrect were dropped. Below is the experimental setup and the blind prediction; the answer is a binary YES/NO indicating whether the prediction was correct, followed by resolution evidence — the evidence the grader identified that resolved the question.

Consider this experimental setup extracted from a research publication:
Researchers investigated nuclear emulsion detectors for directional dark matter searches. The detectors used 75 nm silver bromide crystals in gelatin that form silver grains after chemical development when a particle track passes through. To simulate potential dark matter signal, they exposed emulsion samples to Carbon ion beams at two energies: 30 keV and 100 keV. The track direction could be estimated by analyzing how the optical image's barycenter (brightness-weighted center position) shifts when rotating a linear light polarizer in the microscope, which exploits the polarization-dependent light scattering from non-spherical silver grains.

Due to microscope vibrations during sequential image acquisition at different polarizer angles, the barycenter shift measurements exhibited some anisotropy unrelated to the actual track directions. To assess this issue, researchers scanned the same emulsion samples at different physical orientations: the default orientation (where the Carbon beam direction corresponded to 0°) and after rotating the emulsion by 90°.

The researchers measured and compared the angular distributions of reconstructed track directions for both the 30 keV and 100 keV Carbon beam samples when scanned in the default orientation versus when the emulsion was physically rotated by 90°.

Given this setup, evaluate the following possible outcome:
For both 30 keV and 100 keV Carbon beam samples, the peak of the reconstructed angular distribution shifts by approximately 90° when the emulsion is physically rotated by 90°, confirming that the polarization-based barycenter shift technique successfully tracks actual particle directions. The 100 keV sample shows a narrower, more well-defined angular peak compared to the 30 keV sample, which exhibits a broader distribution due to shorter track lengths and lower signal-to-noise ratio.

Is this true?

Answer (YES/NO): NO